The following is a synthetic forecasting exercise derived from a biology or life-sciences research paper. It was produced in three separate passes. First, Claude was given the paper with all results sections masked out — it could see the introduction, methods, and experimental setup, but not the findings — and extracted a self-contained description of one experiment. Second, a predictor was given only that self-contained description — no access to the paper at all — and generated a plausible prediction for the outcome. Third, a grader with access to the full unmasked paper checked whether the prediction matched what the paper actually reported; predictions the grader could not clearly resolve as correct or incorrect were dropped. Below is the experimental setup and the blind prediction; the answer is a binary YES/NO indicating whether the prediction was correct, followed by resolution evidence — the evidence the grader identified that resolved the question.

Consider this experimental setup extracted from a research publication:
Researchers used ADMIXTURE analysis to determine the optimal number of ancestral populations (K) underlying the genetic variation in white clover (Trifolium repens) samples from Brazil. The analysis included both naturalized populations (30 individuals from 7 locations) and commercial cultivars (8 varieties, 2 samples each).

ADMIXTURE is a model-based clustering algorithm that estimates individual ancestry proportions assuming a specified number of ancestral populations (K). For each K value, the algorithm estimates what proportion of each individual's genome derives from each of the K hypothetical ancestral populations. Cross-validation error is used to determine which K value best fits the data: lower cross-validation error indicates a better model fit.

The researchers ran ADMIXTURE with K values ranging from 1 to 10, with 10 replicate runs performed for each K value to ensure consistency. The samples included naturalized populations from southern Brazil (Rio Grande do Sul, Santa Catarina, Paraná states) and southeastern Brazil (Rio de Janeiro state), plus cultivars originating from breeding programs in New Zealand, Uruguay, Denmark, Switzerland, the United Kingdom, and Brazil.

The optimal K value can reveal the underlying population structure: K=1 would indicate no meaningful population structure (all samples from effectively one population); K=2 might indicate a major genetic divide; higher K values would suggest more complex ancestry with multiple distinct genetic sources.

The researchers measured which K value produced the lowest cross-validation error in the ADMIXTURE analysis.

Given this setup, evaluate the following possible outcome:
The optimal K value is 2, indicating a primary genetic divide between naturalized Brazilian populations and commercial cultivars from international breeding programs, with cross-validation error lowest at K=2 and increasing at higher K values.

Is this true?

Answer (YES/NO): NO